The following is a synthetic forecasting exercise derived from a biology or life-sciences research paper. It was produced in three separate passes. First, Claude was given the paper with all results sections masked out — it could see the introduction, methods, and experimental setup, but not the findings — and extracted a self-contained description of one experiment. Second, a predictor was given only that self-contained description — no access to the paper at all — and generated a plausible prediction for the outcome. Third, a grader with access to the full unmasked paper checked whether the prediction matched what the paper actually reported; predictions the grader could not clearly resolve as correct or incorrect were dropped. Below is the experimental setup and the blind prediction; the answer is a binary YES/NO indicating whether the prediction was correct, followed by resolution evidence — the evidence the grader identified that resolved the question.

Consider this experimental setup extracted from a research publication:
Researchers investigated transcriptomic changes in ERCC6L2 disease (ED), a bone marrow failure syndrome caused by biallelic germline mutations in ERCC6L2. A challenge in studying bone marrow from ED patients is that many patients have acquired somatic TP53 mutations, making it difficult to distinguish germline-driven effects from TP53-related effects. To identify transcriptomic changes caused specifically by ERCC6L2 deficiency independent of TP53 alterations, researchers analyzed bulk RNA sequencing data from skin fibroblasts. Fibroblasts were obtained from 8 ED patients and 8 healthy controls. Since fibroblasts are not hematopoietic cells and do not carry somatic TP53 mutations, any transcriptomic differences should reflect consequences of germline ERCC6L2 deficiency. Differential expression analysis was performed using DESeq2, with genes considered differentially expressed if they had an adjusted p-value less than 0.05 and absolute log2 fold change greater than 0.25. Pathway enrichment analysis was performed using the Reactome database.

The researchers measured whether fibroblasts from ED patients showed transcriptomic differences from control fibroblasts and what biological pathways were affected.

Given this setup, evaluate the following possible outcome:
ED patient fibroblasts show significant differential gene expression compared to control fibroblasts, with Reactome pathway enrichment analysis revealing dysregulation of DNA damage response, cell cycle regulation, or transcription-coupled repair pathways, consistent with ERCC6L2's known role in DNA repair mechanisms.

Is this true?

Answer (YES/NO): NO